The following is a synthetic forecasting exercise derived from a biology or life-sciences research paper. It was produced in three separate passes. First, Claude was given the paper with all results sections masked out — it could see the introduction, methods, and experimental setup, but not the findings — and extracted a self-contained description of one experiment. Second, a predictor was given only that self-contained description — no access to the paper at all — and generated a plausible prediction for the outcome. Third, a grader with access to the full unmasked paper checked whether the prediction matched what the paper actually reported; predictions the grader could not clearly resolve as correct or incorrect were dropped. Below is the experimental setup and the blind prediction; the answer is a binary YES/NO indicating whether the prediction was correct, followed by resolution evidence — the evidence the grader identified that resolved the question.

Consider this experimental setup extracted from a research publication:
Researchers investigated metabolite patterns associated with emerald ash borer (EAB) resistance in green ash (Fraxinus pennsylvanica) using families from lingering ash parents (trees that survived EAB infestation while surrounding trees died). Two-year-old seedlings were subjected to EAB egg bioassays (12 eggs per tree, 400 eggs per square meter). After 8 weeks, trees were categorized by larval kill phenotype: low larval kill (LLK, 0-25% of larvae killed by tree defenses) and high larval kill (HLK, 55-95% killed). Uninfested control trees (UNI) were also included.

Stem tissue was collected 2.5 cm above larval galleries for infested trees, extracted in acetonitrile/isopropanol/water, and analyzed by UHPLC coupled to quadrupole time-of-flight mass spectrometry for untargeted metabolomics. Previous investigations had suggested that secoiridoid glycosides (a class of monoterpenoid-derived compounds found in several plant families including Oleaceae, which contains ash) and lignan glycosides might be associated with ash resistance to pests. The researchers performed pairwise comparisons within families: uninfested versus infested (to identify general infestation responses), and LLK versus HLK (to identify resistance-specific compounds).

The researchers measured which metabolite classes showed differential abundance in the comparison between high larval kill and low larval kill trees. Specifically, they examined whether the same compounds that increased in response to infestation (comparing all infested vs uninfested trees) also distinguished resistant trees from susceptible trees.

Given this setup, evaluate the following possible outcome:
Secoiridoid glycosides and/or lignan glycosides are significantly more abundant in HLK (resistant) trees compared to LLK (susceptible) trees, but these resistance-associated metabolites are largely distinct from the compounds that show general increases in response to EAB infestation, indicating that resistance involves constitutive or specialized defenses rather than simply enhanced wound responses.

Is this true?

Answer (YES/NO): NO